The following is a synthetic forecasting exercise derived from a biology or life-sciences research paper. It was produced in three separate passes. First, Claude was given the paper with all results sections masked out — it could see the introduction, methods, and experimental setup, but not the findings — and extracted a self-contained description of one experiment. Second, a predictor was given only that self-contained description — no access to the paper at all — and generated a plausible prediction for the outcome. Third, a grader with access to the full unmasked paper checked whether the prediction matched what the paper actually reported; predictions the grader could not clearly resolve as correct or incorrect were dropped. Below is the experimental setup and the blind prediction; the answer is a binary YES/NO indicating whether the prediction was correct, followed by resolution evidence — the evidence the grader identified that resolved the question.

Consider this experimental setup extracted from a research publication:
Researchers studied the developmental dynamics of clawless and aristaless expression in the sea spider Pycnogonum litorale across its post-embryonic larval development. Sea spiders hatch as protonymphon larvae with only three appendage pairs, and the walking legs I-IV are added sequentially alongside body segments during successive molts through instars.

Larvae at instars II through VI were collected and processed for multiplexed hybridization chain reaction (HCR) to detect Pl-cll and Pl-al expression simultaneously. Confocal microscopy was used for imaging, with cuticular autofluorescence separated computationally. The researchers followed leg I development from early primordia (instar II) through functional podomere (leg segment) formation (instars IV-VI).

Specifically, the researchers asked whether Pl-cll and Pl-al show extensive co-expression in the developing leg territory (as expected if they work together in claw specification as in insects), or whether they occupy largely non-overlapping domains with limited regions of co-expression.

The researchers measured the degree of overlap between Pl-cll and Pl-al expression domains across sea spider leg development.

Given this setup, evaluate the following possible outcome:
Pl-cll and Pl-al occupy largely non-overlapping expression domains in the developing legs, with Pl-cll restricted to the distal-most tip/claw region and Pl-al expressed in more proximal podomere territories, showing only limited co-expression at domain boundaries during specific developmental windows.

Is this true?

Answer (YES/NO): NO